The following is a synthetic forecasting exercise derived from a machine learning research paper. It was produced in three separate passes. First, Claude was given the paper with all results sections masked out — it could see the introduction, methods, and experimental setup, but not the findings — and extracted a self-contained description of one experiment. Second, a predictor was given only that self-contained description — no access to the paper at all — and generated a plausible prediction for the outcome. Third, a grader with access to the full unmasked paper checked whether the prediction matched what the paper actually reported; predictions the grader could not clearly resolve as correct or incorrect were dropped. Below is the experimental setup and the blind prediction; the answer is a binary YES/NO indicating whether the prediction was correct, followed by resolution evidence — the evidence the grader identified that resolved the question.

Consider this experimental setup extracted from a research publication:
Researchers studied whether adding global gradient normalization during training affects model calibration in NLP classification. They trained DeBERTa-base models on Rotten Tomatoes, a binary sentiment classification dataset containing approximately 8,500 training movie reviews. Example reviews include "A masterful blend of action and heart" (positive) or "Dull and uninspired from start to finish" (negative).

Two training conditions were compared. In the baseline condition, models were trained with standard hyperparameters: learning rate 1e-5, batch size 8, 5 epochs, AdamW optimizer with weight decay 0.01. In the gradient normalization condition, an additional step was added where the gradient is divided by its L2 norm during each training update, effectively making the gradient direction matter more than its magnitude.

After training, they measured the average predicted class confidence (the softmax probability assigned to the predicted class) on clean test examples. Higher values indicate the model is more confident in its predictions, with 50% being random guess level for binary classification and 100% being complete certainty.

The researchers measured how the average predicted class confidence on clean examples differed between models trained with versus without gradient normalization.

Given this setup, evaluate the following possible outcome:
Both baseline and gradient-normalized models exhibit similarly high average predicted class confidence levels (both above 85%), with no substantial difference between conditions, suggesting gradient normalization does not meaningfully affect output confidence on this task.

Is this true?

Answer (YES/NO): NO